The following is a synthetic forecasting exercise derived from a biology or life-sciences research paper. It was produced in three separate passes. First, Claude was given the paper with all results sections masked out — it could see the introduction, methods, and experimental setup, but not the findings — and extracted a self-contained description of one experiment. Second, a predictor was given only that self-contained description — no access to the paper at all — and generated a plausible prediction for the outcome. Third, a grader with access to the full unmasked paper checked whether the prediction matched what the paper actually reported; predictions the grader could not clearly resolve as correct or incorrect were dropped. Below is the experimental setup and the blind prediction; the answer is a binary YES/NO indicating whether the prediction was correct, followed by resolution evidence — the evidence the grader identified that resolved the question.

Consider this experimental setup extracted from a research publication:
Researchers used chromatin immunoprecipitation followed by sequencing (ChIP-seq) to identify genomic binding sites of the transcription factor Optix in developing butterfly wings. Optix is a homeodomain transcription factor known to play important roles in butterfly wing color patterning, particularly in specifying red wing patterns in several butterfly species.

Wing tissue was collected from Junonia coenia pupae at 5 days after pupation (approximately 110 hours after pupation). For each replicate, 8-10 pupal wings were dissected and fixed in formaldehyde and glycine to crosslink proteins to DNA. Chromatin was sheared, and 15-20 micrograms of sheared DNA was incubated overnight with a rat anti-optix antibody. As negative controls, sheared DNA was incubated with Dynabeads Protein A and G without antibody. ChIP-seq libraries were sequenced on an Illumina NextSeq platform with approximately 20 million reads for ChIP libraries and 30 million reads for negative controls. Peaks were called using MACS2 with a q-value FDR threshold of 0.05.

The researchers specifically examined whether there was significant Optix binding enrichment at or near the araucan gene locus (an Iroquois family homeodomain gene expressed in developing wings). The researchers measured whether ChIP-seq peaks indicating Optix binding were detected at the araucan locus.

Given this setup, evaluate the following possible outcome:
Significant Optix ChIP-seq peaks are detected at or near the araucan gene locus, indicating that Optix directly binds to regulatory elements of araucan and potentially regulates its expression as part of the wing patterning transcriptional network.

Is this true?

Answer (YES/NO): YES